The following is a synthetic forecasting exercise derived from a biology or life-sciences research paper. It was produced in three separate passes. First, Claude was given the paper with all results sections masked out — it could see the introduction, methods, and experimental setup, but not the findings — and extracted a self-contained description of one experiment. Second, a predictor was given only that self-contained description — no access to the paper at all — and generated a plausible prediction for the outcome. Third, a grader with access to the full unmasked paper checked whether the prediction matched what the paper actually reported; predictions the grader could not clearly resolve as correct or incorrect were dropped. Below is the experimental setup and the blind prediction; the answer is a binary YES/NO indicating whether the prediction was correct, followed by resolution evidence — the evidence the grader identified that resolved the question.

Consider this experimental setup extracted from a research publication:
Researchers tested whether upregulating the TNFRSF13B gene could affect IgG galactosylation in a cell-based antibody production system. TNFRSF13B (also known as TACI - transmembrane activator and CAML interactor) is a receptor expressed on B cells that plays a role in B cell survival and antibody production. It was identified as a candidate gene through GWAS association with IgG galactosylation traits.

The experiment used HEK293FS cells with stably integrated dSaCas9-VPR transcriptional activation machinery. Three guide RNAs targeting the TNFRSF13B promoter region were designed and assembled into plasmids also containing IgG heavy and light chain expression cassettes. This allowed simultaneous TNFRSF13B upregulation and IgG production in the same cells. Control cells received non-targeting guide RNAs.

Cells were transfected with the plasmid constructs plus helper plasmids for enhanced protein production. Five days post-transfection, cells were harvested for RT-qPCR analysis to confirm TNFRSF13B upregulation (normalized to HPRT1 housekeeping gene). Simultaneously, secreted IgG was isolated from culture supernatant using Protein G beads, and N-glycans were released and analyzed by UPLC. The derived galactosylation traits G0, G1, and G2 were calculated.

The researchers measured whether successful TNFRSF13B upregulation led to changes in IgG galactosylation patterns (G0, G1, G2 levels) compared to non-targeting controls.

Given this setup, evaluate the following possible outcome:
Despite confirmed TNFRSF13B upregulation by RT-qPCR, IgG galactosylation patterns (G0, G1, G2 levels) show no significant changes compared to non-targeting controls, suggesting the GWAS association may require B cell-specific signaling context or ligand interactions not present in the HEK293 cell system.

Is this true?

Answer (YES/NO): NO